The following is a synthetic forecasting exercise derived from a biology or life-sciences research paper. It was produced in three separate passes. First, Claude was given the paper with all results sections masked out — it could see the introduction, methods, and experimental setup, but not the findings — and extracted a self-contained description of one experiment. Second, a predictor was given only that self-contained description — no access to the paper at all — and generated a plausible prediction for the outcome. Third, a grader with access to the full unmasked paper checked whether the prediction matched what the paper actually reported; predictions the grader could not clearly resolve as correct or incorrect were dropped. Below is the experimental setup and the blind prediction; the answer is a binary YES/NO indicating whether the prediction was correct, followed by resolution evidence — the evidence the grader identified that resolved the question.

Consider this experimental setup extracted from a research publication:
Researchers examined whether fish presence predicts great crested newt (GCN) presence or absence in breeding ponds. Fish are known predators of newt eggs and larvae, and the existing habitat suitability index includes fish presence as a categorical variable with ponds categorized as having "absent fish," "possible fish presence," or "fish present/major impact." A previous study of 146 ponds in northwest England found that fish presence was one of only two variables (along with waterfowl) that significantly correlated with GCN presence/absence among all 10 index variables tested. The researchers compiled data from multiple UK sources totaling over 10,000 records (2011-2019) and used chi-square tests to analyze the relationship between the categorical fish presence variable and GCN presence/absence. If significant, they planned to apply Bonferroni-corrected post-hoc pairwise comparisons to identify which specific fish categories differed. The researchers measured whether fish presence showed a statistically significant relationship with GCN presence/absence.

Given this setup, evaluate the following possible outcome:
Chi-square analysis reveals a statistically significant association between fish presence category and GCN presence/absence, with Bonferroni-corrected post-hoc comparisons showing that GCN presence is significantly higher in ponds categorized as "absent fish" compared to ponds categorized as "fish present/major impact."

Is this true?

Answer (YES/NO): NO